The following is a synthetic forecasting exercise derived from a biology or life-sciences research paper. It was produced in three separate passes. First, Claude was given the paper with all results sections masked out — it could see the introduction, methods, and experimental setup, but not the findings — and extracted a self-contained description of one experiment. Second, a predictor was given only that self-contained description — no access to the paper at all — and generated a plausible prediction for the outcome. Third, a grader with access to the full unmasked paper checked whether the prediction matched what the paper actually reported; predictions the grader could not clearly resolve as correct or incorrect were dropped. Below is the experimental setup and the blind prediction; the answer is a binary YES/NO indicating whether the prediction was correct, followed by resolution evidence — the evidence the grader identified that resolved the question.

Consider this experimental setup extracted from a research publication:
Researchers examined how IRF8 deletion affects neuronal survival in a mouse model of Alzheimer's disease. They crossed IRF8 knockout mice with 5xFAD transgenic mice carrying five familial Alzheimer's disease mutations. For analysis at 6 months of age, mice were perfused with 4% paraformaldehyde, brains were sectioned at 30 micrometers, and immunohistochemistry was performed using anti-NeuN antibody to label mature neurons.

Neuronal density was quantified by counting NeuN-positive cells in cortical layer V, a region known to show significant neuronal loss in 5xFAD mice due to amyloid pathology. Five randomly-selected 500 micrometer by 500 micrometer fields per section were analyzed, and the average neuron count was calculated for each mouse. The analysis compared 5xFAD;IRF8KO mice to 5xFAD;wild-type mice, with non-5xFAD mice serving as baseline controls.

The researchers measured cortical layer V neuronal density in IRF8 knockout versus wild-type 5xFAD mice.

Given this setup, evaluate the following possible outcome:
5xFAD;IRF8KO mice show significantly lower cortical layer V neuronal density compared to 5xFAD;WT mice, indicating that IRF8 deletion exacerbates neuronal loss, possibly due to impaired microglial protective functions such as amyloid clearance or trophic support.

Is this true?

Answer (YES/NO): NO